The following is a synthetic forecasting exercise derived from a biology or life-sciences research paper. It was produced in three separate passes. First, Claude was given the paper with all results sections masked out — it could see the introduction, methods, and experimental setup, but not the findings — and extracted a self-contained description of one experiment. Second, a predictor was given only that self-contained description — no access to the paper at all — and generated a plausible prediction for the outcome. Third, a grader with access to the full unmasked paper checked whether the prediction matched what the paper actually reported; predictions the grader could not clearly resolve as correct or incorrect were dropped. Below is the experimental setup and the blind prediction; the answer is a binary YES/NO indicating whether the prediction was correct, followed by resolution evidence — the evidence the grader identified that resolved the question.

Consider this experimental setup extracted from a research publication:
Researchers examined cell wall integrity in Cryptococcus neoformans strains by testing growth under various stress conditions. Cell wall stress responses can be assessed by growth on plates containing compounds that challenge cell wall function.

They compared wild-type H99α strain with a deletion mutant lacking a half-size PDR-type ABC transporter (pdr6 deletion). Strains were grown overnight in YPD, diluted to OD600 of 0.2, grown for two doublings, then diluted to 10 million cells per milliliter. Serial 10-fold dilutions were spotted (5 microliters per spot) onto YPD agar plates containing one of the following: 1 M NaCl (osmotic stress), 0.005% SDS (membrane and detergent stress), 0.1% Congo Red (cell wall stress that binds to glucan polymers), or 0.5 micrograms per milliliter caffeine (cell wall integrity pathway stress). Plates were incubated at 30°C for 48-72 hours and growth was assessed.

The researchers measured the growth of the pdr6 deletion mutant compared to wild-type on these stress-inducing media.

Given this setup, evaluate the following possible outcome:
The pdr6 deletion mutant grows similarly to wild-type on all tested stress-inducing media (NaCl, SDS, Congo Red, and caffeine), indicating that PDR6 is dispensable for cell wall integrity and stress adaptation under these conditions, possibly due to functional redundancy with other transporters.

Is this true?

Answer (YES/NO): YES